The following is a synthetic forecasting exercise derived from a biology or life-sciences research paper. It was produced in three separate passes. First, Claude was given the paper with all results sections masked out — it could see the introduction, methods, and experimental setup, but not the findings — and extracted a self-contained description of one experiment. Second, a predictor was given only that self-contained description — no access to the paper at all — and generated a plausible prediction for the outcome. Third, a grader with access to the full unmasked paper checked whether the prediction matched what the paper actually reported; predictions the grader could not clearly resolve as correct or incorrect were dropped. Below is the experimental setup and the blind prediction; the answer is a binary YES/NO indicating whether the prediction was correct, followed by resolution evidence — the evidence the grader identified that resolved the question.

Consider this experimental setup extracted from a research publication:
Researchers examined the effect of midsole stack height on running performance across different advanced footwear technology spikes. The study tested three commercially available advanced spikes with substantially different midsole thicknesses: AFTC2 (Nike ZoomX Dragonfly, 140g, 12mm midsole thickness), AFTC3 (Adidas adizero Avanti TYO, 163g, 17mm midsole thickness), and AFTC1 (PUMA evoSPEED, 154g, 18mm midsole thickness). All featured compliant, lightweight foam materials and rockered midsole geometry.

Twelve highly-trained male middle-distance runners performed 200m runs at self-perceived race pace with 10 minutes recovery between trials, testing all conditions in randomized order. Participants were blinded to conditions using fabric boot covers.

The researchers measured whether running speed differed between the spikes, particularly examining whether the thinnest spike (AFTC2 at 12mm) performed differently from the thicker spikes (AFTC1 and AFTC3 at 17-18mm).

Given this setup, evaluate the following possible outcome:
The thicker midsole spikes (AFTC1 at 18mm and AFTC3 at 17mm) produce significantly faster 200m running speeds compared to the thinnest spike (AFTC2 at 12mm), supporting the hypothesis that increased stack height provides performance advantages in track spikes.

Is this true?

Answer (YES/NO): NO